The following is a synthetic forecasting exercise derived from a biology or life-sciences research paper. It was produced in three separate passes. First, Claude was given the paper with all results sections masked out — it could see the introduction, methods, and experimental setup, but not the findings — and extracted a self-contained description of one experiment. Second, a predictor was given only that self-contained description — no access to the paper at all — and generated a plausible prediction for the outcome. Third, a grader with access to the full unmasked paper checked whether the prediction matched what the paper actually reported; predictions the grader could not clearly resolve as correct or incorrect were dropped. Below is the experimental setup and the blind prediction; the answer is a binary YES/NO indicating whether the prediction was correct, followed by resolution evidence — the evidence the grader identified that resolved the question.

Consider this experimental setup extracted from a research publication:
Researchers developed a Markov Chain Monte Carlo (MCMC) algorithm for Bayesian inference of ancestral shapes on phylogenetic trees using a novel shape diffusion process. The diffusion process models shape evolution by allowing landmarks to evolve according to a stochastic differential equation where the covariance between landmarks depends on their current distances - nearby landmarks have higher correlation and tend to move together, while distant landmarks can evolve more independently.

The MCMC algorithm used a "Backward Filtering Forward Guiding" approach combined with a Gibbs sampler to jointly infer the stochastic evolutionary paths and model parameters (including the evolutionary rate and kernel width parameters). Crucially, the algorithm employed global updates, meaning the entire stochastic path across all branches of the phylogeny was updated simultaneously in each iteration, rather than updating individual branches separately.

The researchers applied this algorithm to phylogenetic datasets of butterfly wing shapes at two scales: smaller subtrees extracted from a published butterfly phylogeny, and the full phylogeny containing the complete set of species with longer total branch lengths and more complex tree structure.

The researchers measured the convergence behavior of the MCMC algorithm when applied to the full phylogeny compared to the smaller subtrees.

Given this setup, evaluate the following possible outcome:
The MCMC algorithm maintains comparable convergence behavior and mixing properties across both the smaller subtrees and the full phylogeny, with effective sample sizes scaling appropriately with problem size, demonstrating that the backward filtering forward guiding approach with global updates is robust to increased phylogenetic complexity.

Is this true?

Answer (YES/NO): NO